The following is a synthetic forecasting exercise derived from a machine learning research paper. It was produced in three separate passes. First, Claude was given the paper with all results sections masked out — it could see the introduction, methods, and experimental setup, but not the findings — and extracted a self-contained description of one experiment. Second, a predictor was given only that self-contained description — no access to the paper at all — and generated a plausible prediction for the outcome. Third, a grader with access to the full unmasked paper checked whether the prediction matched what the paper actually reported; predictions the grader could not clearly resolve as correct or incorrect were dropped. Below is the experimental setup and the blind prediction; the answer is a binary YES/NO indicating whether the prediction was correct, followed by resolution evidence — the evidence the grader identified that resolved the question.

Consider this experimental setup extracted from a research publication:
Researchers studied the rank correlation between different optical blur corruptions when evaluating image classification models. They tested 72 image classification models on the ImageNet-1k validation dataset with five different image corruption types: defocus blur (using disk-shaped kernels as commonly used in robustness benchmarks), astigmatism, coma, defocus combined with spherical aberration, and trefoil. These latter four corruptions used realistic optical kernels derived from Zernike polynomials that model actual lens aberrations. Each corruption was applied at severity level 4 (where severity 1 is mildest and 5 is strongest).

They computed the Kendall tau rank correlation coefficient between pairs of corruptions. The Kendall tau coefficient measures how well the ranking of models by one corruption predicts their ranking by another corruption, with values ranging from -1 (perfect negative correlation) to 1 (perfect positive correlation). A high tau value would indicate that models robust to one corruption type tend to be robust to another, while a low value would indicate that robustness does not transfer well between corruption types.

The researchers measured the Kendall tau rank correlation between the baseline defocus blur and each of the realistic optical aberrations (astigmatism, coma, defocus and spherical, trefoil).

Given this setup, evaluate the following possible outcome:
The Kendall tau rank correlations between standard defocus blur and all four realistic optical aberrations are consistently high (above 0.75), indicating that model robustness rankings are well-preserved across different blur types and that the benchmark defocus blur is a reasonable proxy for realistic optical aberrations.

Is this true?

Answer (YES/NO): NO